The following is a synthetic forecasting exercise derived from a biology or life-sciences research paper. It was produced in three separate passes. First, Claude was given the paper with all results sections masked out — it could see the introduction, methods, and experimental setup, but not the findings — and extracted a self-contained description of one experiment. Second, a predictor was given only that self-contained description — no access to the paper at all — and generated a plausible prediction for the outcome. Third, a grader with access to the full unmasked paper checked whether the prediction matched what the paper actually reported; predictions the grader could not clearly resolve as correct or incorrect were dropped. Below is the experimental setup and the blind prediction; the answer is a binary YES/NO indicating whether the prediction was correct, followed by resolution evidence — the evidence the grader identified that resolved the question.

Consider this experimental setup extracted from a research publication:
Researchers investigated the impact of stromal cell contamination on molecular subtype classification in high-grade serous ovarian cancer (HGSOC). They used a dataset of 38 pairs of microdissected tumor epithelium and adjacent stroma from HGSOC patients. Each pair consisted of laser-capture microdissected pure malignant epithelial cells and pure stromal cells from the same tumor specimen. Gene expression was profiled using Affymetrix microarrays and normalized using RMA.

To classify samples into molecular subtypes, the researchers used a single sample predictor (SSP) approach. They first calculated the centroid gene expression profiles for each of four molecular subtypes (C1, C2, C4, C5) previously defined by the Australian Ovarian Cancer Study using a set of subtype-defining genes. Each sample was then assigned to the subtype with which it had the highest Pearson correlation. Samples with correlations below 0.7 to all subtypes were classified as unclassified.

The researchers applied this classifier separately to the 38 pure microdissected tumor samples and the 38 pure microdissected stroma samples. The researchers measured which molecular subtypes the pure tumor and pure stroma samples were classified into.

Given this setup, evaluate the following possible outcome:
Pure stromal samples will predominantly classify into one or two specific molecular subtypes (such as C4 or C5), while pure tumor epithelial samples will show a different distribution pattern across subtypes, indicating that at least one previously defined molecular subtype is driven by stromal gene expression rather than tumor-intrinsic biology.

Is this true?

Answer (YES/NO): NO